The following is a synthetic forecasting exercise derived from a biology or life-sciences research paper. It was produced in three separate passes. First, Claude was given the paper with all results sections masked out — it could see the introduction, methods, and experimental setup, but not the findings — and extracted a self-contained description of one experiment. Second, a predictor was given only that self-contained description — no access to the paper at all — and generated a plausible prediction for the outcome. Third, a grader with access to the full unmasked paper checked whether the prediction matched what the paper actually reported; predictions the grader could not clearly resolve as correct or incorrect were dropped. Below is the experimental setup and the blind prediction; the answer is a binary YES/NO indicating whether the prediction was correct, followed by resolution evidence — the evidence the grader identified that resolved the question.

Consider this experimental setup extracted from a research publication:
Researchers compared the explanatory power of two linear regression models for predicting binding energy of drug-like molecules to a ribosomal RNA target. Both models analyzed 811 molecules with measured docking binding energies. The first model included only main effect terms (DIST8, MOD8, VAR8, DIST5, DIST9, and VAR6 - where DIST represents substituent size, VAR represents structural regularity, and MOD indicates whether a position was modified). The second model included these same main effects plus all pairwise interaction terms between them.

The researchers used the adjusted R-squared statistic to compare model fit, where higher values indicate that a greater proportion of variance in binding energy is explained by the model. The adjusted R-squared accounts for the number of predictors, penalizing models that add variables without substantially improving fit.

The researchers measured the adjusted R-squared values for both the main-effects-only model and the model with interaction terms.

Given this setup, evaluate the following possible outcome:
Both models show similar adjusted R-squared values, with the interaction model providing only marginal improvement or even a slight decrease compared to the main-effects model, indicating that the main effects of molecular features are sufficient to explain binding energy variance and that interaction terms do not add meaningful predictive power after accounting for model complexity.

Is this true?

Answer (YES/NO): NO